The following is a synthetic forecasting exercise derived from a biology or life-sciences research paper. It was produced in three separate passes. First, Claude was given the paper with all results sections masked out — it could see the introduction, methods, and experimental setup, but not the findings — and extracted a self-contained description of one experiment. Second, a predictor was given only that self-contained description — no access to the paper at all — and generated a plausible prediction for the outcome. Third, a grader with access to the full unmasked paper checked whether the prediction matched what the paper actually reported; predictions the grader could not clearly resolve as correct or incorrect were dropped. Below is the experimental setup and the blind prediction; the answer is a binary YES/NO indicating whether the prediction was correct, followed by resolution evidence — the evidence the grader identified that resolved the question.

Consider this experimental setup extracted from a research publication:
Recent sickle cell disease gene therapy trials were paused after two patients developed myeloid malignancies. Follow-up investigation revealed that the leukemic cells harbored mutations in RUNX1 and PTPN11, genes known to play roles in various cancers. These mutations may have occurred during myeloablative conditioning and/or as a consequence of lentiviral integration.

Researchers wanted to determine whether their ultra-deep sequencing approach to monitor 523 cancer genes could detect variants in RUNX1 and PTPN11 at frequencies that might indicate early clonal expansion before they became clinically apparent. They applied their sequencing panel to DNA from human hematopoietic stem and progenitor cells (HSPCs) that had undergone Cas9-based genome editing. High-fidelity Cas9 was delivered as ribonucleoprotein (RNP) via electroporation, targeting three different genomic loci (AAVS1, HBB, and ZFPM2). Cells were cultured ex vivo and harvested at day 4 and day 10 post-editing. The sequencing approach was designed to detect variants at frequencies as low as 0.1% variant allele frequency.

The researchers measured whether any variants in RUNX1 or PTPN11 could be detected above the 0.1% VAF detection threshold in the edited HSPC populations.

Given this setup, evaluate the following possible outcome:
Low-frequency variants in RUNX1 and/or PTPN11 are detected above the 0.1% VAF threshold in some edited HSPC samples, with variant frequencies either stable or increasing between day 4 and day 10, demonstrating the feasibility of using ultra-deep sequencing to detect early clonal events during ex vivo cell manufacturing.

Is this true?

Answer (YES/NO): NO